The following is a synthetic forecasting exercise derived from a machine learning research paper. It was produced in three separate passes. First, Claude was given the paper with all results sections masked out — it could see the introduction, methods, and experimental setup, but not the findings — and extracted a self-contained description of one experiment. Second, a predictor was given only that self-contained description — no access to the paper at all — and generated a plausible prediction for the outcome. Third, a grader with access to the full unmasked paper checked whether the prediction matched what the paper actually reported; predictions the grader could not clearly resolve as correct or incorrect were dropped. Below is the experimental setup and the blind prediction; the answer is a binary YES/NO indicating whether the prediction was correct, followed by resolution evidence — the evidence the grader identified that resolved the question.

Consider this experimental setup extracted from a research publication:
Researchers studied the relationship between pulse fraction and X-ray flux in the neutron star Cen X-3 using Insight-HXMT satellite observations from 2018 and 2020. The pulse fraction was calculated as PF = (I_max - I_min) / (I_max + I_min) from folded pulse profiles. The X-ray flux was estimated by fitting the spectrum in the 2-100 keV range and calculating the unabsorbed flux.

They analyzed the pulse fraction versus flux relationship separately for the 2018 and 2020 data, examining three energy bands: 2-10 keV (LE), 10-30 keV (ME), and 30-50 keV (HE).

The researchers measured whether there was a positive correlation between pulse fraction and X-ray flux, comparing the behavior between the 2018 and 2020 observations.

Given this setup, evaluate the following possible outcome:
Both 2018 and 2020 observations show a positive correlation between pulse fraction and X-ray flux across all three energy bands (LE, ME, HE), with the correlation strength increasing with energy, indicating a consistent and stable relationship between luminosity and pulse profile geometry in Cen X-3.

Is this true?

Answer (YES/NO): NO